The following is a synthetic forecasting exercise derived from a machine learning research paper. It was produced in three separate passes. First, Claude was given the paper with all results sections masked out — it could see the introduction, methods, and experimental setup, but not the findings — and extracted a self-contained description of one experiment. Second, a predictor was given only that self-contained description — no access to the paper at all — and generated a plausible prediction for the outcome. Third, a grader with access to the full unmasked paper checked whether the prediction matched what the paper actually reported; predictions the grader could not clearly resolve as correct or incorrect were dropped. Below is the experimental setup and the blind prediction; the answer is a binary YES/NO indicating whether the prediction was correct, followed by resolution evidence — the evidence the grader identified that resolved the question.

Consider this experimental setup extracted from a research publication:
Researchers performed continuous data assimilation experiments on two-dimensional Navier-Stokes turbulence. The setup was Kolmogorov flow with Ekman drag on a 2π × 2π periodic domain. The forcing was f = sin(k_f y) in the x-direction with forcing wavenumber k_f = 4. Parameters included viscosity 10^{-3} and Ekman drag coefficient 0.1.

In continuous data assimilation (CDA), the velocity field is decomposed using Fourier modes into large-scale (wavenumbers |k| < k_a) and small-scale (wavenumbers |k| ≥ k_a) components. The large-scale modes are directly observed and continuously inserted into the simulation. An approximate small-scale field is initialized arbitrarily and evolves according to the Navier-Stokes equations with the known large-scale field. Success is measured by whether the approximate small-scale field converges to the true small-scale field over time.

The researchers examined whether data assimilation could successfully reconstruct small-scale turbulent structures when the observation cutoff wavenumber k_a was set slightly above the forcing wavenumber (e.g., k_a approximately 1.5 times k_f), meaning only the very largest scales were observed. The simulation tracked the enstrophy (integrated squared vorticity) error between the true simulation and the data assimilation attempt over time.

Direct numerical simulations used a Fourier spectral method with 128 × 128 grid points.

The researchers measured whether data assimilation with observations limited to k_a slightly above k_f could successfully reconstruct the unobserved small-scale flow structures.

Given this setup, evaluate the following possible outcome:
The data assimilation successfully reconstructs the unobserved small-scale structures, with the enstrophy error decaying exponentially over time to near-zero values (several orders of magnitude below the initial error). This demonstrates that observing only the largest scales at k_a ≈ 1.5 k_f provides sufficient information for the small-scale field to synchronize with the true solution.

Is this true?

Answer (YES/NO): YES